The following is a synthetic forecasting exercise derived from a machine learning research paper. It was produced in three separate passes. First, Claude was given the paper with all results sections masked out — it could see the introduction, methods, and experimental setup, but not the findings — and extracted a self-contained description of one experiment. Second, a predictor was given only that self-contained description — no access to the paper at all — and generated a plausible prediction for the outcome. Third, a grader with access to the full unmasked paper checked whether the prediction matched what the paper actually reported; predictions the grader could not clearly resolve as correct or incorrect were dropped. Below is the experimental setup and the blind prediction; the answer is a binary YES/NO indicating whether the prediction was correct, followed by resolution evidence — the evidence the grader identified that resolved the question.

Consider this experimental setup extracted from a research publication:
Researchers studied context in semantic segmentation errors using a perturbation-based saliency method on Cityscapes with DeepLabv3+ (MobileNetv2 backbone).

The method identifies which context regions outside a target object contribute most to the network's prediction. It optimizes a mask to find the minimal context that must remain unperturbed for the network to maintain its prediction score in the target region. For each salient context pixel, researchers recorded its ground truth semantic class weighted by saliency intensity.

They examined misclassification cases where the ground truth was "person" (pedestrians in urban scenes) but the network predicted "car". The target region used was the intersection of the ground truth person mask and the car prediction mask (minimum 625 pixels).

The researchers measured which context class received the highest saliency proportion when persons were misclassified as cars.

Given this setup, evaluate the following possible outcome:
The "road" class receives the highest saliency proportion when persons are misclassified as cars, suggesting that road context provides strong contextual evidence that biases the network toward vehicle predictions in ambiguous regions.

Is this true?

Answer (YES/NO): NO